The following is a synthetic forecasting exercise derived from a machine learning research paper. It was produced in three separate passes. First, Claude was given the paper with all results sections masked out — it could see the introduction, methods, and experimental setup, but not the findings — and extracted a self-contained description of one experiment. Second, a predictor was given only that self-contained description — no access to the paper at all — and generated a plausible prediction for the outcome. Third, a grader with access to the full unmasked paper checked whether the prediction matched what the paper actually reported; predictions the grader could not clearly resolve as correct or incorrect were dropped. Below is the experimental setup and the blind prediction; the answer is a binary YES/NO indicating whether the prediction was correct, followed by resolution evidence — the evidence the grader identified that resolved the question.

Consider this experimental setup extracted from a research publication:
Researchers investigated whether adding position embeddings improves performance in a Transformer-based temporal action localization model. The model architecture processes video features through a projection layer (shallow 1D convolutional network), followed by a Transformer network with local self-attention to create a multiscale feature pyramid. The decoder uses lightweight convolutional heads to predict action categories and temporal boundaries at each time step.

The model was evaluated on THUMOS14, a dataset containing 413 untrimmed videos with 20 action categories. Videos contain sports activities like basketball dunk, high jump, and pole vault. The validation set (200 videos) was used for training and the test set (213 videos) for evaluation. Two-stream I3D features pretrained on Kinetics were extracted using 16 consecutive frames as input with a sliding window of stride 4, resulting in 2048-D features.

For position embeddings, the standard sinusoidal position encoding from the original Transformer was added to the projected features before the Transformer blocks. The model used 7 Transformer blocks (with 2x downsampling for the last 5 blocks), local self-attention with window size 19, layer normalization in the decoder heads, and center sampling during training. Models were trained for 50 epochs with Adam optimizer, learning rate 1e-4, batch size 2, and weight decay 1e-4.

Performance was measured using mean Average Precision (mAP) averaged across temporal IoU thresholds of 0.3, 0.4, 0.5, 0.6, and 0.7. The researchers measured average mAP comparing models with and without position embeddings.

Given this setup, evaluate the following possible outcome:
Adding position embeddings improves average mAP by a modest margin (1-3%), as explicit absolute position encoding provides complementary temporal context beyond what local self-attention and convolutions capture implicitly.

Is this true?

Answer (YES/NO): NO